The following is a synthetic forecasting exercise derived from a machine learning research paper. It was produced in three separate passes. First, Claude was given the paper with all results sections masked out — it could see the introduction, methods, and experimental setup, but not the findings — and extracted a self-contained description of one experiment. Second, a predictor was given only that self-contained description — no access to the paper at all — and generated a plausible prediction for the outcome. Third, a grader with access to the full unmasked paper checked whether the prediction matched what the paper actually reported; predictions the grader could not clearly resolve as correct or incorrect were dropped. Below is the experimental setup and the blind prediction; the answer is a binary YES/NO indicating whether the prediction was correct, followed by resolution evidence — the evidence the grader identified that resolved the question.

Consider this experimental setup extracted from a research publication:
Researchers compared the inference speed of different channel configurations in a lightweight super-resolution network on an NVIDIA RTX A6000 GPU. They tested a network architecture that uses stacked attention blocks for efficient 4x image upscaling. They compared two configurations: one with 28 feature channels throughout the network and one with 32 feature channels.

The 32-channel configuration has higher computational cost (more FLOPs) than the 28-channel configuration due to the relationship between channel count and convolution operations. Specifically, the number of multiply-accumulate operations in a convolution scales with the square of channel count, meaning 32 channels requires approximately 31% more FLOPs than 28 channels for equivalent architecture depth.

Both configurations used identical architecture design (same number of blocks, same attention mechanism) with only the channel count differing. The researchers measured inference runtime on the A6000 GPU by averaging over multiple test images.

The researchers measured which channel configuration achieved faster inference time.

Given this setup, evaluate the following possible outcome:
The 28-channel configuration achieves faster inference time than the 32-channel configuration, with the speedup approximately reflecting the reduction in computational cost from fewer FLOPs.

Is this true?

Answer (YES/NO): NO